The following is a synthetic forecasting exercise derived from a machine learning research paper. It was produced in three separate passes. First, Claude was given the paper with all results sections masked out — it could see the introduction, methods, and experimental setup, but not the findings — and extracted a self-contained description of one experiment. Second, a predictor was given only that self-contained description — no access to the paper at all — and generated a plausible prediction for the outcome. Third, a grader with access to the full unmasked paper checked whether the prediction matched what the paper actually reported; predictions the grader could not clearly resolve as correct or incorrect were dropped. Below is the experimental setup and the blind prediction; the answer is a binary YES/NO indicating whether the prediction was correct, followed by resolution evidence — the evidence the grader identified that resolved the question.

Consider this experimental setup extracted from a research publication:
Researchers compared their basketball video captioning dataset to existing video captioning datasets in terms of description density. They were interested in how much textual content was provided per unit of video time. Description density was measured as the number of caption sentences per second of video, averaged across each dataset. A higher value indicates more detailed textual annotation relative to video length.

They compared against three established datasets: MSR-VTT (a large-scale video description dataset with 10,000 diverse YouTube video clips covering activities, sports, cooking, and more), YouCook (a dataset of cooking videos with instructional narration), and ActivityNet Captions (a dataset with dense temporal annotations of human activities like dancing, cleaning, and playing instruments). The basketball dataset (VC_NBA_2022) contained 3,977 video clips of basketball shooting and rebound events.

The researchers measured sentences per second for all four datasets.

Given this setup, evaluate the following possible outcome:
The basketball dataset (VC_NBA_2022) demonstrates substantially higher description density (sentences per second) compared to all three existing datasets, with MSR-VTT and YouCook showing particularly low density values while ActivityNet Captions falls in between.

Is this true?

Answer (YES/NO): NO